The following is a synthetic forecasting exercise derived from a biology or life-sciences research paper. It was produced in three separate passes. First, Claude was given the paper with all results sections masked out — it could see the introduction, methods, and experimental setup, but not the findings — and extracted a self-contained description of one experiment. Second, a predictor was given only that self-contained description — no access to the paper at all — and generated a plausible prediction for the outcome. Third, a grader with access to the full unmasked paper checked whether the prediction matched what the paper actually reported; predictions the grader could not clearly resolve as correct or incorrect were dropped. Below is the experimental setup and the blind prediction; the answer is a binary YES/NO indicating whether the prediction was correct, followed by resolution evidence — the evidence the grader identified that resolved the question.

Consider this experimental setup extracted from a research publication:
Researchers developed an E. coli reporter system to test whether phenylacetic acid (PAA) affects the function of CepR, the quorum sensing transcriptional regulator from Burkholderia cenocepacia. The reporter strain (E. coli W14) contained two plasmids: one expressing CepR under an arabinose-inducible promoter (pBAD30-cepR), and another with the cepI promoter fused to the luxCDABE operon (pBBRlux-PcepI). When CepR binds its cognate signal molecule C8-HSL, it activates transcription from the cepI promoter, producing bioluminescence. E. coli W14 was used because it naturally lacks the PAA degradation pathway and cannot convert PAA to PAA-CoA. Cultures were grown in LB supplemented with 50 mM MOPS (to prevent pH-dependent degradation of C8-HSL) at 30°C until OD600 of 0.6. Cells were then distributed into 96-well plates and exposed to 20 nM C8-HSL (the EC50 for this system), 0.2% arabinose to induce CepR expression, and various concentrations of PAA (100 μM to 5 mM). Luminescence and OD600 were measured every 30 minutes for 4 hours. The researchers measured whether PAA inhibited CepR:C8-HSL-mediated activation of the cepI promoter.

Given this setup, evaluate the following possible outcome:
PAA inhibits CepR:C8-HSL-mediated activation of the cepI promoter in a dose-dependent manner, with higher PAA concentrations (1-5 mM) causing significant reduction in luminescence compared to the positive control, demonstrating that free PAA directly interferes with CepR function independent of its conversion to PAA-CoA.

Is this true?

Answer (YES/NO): NO